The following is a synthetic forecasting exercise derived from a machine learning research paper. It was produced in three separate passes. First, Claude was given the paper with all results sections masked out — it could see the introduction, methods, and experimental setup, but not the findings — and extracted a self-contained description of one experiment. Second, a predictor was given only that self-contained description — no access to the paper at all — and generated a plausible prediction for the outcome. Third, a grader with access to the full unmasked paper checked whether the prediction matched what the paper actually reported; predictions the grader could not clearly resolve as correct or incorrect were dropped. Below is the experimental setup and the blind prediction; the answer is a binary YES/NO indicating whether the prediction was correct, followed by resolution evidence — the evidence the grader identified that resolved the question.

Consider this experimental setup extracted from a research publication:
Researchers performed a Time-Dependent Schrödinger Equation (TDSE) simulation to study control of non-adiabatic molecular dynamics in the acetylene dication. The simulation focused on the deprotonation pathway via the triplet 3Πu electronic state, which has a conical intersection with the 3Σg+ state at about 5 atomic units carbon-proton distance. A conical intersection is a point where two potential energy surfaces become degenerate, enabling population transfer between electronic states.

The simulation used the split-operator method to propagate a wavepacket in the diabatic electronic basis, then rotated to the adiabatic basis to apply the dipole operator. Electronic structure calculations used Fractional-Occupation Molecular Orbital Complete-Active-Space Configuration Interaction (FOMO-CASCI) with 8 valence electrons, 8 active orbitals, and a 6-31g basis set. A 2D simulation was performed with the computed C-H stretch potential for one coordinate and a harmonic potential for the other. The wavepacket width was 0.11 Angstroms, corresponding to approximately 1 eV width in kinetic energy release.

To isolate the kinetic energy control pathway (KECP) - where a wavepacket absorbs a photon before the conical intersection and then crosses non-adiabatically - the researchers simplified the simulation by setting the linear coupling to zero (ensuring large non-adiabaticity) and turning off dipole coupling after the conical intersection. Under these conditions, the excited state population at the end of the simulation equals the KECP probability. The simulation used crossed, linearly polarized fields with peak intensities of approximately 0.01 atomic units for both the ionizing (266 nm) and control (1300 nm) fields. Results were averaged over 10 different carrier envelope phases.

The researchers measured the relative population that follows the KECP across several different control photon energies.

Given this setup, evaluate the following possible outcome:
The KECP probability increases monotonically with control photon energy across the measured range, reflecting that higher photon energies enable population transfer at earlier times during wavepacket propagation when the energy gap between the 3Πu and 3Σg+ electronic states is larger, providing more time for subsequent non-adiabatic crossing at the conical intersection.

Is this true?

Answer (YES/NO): NO